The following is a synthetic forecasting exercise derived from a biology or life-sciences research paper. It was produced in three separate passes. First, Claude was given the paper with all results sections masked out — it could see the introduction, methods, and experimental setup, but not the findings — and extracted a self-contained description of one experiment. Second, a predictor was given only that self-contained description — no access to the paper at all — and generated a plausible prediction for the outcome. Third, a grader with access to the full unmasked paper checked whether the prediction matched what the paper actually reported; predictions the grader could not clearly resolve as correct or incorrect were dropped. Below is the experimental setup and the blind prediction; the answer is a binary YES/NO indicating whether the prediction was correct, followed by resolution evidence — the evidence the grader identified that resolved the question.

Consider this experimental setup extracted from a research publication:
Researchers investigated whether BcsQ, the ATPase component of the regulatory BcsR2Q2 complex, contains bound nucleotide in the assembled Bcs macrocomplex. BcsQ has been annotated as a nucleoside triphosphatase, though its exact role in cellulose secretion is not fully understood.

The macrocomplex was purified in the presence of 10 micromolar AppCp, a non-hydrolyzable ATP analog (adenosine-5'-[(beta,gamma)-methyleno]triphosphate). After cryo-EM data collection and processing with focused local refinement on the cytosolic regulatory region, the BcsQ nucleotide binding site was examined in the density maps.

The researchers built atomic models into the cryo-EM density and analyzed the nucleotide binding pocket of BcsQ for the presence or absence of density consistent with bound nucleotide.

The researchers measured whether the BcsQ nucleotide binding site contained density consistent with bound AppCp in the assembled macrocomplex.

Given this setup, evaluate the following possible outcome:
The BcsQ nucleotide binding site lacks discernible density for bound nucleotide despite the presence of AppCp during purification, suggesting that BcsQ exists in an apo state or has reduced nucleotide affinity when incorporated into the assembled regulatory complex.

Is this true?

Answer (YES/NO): NO